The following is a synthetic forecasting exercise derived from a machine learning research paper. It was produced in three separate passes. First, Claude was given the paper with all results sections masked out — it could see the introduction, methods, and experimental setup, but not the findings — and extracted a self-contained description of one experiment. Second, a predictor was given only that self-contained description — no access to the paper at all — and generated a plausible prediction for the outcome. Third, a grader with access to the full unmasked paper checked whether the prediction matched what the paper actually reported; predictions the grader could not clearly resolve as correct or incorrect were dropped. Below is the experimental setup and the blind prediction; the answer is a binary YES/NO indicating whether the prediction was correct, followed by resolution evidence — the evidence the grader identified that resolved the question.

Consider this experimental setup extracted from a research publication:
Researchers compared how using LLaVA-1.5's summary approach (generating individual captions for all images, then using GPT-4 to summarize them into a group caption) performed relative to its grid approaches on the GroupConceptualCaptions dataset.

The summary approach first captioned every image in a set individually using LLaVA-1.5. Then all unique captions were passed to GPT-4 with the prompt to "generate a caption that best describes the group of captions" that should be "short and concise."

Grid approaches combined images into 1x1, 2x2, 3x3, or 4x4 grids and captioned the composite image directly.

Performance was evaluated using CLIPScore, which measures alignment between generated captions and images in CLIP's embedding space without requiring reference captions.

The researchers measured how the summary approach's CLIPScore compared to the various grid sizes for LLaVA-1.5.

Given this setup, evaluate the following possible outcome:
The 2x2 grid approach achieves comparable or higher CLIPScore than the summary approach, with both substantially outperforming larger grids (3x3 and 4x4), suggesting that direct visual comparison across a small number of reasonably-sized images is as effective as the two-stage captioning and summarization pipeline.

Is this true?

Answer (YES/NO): NO